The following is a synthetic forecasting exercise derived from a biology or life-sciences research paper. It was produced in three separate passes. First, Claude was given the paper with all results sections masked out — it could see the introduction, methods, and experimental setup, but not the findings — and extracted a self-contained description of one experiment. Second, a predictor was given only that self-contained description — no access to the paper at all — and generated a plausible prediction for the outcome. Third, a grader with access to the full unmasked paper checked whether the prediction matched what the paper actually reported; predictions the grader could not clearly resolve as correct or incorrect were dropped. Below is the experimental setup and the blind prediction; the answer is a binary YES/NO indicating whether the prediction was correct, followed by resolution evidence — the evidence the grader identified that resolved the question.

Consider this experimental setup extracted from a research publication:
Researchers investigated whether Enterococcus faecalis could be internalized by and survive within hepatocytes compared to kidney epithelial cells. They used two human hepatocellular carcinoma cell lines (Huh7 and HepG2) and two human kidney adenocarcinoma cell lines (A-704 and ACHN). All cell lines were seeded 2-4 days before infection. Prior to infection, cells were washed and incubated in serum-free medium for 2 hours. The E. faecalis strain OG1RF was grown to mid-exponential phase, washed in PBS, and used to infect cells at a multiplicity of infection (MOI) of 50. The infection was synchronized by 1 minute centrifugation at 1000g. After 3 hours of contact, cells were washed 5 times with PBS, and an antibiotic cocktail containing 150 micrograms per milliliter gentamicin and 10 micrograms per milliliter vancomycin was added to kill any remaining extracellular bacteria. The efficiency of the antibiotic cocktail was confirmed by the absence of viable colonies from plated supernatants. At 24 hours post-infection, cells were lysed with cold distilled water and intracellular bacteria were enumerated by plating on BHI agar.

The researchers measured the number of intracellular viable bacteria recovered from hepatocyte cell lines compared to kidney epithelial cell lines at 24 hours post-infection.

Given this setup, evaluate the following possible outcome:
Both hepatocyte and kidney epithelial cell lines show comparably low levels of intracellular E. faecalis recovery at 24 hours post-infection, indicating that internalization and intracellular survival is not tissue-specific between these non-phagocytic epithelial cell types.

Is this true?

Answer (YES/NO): NO